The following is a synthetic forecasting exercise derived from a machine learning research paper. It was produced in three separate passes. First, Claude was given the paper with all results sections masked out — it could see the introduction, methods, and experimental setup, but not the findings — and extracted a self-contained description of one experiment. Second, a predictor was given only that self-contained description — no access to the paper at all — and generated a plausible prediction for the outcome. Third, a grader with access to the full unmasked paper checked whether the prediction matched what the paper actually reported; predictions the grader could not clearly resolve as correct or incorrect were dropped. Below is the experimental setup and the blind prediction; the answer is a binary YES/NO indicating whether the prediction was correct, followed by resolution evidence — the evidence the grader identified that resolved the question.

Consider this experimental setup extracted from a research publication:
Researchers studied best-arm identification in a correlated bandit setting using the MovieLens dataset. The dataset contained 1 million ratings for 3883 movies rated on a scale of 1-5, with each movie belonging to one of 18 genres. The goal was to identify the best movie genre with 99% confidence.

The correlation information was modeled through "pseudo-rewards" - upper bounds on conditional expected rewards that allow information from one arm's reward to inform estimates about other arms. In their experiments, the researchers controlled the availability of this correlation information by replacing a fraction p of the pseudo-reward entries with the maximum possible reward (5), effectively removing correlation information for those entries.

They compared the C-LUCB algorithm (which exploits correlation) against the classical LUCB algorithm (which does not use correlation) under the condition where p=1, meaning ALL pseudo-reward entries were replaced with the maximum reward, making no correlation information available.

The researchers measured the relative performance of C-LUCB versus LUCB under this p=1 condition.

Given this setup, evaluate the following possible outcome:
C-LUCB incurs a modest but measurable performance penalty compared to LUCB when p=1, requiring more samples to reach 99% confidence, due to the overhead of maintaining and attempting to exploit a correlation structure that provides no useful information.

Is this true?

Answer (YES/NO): NO